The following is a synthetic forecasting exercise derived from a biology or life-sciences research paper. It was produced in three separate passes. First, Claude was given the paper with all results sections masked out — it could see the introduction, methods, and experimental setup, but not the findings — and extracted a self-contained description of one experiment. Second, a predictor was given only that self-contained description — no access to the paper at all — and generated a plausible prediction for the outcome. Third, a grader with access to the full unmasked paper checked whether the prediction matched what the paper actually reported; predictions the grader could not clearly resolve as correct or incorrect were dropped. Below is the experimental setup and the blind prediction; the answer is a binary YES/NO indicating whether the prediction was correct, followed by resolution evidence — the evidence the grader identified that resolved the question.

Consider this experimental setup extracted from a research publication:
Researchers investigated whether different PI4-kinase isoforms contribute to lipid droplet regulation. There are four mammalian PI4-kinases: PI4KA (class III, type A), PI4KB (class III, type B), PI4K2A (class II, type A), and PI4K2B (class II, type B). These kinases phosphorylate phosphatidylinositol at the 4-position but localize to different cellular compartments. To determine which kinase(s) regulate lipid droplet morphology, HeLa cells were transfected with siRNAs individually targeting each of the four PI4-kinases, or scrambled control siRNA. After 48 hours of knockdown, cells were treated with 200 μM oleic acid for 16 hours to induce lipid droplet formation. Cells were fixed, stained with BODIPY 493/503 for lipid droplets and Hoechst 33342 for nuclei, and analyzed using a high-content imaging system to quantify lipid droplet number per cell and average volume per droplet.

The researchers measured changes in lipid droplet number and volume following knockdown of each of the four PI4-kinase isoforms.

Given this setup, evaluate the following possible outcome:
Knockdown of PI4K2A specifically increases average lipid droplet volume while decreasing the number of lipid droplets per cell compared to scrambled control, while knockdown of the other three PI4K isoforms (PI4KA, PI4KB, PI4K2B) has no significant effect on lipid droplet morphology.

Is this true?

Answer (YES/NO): NO